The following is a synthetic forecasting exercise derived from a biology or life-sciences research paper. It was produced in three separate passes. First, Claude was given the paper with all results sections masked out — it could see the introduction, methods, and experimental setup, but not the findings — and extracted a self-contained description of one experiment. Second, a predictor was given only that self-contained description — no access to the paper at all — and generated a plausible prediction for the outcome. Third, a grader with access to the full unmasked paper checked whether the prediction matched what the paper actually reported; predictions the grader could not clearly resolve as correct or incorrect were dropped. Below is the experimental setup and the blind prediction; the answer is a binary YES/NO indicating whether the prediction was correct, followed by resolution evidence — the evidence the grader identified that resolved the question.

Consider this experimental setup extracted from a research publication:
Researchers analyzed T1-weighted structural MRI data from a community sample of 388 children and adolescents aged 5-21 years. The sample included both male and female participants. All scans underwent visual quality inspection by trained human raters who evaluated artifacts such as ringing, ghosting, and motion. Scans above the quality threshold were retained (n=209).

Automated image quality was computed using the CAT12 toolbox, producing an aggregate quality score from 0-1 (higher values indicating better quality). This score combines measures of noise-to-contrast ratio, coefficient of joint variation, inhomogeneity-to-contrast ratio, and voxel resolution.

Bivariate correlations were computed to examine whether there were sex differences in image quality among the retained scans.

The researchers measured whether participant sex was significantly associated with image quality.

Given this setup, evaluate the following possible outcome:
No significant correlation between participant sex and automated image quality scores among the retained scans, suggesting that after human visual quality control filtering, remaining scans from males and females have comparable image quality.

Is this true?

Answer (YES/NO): YES